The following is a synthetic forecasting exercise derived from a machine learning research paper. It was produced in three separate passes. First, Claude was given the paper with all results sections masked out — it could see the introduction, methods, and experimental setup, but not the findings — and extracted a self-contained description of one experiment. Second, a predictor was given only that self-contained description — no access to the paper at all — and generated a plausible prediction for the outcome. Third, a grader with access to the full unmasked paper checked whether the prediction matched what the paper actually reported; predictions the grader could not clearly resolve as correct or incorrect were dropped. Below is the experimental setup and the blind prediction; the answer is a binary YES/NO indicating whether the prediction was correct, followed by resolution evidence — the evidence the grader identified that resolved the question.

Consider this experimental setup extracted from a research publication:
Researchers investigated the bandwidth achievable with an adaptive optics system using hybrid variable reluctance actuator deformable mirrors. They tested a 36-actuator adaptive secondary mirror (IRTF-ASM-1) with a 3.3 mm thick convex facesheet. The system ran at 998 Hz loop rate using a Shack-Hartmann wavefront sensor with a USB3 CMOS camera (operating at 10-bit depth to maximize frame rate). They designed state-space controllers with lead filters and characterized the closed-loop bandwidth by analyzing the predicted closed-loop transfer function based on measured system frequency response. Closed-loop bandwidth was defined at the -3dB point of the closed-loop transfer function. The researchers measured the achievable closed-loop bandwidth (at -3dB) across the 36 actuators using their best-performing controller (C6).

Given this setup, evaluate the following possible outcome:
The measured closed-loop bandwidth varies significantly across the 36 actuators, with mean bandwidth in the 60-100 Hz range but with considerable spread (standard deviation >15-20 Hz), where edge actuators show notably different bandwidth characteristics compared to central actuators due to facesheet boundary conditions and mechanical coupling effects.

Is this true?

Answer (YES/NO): NO